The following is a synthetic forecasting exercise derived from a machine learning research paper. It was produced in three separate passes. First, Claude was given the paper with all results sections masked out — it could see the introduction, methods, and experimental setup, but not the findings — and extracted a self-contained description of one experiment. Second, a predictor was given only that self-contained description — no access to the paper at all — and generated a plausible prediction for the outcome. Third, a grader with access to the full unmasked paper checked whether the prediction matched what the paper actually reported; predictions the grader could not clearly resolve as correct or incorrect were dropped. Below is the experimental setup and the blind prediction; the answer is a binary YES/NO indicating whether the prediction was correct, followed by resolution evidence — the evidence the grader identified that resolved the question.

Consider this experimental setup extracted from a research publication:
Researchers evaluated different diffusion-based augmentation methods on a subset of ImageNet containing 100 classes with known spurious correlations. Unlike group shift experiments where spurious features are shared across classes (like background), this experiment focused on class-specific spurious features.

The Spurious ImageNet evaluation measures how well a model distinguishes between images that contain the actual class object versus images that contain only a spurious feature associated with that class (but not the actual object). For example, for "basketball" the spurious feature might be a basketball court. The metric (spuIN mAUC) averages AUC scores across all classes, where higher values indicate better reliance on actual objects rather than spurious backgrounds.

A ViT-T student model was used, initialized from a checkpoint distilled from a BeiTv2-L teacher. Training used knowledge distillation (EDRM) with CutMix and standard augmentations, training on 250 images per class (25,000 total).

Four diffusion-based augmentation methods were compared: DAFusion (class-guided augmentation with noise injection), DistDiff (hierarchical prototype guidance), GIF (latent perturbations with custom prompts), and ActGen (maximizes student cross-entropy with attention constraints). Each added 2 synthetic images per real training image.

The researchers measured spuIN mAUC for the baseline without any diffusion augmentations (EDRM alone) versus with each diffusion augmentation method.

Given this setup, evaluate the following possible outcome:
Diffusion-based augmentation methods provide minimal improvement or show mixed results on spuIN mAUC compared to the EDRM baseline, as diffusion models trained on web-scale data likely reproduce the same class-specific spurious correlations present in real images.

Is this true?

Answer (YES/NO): NO